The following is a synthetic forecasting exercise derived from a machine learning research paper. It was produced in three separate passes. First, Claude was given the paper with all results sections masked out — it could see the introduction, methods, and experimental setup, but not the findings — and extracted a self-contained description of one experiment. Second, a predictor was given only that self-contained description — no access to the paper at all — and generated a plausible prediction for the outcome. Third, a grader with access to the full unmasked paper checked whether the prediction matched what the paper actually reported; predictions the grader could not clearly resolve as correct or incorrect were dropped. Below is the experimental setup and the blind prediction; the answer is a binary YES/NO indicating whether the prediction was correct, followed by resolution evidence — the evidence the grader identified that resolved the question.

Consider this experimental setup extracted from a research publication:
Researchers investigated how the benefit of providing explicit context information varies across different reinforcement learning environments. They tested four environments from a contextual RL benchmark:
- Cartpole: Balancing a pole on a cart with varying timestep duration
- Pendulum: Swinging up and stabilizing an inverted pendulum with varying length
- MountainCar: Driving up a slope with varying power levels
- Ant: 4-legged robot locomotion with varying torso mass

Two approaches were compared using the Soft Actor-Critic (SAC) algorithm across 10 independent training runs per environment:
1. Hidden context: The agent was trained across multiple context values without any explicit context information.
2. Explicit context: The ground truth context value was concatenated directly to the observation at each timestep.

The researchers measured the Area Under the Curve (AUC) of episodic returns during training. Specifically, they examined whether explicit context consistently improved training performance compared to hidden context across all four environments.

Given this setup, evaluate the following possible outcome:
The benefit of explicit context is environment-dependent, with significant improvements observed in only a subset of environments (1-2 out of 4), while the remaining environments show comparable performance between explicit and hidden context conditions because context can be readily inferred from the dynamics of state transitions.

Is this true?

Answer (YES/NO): NO